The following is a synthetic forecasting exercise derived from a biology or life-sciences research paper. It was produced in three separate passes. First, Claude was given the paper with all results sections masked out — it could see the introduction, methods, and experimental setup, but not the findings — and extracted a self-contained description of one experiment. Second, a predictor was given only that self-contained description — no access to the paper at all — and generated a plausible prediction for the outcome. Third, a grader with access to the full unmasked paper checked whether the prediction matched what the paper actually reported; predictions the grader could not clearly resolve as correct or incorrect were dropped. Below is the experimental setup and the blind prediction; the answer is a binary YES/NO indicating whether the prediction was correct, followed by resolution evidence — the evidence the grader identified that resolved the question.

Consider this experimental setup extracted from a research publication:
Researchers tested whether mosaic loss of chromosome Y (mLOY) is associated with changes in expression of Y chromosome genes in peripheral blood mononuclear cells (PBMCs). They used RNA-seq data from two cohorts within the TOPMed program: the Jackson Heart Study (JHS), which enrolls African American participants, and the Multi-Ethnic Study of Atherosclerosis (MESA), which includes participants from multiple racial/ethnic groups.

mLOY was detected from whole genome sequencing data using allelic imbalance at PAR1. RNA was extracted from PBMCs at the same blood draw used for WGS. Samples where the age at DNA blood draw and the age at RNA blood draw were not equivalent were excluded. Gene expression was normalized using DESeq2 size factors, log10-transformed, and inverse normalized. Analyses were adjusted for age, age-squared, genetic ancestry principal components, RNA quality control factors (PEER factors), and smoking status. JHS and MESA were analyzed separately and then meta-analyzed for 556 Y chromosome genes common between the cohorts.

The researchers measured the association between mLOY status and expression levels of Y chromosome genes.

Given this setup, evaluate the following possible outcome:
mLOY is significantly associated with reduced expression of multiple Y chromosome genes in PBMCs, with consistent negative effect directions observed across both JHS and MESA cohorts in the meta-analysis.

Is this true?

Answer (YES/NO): YES